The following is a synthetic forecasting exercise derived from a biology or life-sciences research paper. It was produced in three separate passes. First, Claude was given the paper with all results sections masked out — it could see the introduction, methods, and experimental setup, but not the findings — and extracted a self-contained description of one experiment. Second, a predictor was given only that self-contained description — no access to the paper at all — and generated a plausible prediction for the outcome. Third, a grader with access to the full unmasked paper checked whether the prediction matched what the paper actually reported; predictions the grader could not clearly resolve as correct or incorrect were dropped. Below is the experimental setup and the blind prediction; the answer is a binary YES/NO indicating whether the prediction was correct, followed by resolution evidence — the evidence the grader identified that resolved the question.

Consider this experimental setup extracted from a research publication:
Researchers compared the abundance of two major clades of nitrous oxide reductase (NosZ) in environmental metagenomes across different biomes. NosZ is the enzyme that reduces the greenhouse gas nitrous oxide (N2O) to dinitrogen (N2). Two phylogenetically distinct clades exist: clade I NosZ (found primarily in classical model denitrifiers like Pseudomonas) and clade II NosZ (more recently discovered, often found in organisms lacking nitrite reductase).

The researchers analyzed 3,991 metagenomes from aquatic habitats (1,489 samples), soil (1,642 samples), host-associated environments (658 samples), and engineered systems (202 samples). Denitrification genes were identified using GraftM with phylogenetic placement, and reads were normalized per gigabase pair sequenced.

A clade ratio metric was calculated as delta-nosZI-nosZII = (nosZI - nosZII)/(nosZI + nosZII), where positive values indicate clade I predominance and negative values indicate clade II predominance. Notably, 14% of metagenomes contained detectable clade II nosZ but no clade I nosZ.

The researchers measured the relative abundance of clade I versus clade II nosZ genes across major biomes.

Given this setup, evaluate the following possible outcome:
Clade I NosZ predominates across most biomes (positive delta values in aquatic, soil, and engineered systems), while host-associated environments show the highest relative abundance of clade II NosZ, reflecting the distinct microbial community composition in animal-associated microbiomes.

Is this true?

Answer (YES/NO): NO